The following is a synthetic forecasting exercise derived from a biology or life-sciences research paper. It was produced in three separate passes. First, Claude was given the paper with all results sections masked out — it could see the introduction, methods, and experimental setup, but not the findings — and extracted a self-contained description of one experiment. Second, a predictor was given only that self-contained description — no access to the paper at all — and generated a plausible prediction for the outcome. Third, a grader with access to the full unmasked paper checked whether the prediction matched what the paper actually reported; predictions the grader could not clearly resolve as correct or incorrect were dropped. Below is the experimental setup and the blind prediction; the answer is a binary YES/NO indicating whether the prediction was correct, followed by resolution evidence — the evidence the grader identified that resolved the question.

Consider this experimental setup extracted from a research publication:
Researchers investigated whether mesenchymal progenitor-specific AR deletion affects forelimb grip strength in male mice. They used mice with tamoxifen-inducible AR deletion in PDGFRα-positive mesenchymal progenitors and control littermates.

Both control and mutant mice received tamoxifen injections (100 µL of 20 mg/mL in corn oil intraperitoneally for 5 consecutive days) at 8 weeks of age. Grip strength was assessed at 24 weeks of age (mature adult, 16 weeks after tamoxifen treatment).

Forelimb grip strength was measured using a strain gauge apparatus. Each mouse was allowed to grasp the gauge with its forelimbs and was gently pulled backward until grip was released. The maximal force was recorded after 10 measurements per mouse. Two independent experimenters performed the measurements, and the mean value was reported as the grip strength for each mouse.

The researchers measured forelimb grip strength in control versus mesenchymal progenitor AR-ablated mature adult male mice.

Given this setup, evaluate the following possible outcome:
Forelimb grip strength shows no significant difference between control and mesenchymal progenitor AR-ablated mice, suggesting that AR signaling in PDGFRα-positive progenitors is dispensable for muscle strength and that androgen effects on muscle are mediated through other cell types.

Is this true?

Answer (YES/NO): YES